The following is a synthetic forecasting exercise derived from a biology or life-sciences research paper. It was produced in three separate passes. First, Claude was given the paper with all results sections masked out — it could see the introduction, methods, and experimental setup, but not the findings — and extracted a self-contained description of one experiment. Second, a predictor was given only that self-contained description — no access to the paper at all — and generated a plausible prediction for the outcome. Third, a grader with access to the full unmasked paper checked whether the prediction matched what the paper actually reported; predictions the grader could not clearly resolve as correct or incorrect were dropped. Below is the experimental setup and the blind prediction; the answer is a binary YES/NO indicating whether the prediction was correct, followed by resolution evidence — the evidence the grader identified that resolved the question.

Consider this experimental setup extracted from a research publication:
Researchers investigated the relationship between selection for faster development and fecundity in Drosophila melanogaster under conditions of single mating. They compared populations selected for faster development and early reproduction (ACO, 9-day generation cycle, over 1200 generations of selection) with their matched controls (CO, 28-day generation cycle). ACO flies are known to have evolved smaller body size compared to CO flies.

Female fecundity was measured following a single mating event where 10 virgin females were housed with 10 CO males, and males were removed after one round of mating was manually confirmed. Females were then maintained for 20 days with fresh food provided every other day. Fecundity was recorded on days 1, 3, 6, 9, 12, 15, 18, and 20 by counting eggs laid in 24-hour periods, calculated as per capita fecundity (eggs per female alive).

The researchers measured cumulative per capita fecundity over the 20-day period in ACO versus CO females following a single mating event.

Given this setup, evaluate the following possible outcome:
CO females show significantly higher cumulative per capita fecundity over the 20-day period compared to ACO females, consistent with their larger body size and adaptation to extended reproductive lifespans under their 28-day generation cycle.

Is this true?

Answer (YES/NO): YES